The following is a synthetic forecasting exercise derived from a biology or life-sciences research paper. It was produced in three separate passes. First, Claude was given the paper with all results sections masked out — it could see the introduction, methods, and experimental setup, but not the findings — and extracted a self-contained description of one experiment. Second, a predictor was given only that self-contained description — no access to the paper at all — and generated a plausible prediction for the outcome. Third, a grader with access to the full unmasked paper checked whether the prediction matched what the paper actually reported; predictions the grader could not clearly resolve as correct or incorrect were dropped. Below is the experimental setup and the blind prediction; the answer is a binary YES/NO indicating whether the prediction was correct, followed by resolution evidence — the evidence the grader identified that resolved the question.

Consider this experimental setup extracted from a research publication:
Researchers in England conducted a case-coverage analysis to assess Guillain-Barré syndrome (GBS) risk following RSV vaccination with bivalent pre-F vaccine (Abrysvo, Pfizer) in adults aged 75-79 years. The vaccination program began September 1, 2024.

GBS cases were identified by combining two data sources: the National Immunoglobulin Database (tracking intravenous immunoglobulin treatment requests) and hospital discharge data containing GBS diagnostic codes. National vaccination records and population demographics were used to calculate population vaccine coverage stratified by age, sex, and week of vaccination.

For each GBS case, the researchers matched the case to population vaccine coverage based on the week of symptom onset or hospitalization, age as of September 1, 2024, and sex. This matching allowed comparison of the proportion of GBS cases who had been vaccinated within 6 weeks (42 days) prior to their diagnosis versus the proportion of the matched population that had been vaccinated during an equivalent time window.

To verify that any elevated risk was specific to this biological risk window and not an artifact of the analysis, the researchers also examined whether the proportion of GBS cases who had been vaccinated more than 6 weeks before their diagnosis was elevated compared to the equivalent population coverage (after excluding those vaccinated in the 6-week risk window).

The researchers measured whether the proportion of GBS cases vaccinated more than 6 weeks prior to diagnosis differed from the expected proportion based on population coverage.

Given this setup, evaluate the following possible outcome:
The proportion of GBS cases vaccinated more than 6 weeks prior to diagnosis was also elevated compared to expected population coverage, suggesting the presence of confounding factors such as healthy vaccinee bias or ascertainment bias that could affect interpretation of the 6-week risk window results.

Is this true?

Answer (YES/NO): NO